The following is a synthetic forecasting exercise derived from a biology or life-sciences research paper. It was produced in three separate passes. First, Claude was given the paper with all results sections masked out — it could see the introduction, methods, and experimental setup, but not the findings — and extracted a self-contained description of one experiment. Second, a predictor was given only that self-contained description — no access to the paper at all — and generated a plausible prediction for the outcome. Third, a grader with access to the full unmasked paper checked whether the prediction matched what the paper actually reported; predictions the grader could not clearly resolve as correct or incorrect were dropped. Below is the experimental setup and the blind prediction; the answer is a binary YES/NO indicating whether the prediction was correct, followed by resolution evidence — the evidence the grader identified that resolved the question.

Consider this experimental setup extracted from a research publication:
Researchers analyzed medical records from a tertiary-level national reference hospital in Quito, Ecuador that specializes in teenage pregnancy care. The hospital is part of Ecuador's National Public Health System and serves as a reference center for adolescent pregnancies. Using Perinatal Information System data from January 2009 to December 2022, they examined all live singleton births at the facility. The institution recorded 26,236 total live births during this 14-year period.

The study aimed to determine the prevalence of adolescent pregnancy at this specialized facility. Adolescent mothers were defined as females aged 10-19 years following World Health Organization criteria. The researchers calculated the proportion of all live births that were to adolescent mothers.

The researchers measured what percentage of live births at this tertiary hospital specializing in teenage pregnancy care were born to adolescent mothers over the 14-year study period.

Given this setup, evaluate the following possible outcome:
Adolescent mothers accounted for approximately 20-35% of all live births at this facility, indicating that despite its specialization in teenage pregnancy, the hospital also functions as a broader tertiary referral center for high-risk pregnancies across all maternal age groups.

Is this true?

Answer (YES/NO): YES